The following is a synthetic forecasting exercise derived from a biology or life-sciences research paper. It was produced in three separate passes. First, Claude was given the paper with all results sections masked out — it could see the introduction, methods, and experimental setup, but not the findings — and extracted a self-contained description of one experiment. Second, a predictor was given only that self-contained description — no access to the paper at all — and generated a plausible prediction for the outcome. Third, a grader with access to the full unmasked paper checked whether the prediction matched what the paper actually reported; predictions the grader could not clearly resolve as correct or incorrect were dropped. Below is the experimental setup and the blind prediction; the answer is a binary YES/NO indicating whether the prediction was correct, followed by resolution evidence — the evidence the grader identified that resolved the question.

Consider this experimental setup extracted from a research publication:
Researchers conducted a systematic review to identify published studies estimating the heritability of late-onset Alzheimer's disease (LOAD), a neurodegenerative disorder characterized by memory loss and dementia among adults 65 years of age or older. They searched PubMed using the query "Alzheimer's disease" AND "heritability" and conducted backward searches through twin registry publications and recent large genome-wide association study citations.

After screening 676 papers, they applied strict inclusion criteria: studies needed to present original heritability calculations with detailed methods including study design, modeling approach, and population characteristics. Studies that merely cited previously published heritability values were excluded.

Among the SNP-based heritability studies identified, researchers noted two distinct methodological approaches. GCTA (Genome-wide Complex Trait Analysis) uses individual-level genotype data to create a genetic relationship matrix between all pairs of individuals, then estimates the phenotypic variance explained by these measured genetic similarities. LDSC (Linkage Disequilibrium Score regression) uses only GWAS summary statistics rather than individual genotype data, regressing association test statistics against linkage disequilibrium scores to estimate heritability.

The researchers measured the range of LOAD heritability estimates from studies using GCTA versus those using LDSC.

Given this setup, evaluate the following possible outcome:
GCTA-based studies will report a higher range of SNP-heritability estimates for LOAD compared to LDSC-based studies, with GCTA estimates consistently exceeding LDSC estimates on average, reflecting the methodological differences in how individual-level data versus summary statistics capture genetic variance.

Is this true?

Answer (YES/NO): YES